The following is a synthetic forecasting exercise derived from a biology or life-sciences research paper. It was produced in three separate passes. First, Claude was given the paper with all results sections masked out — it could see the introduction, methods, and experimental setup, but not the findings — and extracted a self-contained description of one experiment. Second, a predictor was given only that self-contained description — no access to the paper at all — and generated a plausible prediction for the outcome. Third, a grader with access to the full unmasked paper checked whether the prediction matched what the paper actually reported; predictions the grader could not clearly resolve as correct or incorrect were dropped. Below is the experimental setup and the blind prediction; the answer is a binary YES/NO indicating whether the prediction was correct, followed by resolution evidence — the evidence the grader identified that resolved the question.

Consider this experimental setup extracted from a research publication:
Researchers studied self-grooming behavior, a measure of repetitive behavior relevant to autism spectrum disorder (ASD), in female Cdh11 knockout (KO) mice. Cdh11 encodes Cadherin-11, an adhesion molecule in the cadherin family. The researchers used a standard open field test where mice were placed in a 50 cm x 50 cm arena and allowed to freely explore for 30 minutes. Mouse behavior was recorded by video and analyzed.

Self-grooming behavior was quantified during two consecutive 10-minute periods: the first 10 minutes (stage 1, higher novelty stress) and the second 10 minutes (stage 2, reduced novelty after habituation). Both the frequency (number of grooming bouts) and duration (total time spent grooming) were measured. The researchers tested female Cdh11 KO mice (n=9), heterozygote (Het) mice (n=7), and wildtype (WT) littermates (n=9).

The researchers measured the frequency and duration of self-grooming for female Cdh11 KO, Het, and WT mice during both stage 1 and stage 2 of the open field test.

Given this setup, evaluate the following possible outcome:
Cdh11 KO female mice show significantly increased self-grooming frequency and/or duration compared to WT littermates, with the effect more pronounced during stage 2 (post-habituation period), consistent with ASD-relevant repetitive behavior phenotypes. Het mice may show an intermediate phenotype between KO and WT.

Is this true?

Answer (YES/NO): NO